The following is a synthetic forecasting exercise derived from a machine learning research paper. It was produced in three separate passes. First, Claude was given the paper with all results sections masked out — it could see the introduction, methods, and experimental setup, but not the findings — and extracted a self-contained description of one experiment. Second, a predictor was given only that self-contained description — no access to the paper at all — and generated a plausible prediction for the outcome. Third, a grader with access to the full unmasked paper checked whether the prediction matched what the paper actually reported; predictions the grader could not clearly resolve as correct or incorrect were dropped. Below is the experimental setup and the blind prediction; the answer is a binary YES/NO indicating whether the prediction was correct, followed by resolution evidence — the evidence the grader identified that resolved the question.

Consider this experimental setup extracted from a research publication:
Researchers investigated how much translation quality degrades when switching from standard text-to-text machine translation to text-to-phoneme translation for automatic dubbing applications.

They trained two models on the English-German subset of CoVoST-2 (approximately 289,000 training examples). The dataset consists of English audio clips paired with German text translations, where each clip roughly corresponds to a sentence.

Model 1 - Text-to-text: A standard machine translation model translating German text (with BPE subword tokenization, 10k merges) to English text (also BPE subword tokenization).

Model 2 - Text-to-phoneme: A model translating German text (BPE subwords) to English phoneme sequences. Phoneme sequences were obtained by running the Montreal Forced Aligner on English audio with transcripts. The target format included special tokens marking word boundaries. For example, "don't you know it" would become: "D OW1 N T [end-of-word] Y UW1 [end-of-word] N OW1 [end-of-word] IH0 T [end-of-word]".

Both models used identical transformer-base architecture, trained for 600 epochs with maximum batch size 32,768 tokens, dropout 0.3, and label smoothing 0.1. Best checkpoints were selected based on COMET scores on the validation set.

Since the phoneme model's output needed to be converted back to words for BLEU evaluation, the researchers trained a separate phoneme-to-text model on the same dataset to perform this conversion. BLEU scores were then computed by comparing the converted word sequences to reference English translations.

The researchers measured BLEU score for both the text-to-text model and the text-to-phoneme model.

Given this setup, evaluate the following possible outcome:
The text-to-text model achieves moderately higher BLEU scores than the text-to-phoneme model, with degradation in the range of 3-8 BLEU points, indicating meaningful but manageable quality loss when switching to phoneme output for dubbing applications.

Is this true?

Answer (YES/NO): NO